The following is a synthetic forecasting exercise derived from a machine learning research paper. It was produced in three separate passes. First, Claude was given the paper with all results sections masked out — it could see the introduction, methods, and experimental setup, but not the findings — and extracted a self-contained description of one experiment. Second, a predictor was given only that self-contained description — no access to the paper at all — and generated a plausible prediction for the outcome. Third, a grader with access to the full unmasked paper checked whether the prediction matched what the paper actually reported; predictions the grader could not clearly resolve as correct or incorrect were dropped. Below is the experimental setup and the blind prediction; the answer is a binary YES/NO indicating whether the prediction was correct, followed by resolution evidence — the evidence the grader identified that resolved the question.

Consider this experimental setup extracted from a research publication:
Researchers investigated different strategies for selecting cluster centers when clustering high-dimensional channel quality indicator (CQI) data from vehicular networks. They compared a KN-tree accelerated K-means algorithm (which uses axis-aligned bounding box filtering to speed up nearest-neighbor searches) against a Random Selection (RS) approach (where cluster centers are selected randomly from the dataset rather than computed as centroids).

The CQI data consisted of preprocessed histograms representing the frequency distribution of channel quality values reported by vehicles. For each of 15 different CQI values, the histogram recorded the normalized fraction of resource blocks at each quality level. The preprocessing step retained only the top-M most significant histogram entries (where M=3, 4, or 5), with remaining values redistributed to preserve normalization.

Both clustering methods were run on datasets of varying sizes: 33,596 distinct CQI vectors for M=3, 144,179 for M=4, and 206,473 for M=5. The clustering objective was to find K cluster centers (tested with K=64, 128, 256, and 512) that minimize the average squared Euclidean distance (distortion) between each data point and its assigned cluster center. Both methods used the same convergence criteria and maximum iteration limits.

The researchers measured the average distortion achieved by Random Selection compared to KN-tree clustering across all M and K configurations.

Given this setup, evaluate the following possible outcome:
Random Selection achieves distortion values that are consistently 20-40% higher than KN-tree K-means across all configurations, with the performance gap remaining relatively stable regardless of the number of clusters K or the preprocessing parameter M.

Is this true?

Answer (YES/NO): NO